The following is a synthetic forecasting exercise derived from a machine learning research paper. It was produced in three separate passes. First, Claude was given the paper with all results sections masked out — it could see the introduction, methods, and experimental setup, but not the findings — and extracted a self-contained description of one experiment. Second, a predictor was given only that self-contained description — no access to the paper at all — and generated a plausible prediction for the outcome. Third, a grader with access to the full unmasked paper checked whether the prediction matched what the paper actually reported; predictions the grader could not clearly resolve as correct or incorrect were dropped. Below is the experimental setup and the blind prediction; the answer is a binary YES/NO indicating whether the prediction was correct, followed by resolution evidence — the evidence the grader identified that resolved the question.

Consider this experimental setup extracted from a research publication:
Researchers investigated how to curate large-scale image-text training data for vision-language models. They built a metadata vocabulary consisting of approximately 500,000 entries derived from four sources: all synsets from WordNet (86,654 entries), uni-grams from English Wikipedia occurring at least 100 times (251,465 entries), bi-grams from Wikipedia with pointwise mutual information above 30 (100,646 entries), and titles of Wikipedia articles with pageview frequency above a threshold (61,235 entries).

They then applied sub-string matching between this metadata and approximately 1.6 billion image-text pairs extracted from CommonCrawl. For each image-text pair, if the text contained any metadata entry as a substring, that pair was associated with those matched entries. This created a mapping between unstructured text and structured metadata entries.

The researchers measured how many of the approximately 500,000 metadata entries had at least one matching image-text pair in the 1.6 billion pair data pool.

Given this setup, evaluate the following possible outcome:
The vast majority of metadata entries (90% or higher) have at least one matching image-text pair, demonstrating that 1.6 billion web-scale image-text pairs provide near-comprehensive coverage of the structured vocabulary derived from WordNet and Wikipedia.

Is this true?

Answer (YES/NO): NO